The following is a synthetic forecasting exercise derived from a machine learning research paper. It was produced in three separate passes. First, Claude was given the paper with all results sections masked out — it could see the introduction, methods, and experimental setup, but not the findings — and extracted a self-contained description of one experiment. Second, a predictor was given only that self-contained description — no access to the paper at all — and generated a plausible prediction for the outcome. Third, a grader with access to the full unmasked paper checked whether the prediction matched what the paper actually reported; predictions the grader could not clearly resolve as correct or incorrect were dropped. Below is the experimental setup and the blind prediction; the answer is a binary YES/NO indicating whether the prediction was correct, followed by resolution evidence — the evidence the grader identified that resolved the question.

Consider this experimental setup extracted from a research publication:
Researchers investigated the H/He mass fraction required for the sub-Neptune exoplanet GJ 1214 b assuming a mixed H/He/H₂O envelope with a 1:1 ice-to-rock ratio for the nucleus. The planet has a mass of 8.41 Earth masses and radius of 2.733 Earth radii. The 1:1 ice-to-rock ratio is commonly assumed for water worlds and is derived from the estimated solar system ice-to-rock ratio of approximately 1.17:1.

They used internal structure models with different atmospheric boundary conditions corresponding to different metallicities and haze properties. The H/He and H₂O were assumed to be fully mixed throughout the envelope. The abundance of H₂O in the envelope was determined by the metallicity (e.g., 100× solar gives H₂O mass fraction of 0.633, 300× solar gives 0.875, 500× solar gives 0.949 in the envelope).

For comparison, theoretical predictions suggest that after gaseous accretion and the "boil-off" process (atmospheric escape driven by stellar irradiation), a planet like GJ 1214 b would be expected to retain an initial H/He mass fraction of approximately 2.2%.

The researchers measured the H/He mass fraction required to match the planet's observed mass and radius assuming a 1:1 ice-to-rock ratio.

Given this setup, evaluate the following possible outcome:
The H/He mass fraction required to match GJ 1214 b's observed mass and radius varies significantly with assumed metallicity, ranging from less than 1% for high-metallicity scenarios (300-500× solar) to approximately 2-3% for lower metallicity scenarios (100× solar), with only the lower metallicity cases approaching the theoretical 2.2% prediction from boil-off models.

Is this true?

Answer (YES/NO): NO